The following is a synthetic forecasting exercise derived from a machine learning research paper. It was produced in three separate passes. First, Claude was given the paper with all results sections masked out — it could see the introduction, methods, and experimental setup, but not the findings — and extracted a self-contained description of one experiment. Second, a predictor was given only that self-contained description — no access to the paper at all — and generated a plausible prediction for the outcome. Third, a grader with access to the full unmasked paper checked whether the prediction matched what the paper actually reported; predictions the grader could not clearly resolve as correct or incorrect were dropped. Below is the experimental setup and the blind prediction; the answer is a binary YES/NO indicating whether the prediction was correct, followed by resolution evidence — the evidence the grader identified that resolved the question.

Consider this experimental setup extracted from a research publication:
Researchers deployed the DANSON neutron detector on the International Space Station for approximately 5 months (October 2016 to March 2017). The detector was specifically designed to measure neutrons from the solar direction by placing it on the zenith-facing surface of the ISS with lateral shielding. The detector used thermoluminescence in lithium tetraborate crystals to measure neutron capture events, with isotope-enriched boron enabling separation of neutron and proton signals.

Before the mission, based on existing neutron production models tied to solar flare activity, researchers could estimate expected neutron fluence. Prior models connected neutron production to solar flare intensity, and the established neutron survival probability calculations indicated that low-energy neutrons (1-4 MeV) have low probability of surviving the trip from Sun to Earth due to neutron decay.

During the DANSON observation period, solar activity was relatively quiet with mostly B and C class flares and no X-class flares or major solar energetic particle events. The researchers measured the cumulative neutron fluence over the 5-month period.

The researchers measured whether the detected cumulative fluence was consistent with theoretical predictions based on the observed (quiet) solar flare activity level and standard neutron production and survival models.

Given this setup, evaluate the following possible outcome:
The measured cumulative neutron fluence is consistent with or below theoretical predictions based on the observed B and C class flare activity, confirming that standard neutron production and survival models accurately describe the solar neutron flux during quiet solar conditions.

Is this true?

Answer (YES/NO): NO